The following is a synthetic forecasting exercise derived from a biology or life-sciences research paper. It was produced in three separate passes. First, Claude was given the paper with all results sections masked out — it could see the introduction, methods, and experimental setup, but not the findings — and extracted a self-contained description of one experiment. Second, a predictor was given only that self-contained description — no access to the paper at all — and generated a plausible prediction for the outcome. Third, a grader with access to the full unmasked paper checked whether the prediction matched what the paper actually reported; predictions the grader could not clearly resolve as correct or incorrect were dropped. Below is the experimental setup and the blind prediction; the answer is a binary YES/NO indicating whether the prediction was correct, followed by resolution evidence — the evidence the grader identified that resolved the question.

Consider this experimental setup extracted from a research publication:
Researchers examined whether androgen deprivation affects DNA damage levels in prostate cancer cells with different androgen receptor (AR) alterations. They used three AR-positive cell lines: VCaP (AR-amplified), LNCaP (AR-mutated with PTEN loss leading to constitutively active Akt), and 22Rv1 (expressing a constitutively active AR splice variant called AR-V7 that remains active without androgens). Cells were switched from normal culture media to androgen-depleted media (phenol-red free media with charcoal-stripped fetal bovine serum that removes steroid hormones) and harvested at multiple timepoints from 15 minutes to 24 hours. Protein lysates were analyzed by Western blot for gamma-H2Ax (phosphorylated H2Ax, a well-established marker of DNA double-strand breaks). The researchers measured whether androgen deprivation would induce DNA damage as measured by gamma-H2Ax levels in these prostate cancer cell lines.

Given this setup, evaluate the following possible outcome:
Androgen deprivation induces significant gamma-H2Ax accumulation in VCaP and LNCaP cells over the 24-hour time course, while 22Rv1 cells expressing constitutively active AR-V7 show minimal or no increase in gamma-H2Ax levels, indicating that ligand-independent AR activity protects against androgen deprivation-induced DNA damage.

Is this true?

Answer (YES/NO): NO